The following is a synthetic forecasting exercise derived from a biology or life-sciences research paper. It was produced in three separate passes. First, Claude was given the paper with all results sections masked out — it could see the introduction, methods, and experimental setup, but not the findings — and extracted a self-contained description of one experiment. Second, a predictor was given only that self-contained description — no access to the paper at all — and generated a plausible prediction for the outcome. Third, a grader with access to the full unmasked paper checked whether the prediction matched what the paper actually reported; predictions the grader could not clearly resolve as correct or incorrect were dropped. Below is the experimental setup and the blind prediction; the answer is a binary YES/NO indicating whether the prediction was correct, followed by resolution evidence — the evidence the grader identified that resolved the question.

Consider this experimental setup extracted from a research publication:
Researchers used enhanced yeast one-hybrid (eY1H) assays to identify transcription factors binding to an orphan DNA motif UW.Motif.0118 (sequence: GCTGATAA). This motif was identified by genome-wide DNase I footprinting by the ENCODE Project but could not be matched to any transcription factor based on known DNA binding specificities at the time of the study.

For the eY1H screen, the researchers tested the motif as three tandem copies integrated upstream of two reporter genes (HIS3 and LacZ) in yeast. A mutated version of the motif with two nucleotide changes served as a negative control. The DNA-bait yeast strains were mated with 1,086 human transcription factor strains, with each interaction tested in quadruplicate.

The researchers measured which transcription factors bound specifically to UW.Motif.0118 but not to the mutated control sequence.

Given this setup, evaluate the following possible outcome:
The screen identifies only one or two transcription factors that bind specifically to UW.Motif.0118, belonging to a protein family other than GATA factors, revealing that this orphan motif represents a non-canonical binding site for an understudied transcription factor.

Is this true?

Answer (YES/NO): NO